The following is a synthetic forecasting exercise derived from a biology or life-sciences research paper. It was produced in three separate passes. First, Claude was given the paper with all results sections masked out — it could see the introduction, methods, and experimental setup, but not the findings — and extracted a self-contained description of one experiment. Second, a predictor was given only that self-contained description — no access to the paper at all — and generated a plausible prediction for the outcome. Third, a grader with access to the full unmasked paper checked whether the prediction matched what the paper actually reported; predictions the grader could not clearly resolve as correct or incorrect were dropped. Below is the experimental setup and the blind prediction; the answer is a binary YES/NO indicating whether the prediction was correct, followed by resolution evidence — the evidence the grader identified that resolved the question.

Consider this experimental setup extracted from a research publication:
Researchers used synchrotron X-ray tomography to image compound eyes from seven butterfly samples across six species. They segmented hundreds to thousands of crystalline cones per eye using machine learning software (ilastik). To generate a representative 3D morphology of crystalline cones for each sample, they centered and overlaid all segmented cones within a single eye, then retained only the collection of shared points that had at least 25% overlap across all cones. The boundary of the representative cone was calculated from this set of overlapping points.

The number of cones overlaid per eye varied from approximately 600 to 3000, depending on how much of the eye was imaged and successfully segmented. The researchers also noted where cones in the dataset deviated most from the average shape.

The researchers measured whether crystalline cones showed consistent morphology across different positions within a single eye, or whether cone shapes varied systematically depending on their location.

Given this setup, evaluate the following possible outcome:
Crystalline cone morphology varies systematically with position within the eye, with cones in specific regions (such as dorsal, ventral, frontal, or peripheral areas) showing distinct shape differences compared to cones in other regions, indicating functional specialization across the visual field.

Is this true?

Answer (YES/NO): NO